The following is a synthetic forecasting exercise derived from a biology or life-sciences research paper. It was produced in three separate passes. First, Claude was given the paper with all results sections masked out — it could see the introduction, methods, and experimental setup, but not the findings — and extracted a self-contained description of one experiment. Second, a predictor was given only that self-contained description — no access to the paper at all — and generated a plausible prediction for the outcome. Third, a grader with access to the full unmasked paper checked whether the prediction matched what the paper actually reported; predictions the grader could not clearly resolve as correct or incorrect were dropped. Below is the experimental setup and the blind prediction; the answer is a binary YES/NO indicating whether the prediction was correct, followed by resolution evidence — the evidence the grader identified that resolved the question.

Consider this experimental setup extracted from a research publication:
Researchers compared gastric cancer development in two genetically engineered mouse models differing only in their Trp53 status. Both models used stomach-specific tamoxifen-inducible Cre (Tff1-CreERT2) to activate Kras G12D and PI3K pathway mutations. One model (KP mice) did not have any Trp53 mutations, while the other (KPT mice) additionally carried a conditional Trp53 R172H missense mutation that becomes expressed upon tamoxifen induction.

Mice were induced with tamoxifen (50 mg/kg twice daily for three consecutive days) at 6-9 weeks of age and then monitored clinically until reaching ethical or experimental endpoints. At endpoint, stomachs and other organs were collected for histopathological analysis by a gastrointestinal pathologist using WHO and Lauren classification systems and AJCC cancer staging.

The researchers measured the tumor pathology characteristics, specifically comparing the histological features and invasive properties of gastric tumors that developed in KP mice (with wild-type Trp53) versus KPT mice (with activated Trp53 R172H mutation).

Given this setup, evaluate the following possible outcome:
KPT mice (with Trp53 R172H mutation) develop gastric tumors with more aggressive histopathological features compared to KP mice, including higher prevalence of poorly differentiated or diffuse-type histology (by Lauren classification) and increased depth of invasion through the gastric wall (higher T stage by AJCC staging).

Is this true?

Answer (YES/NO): YES